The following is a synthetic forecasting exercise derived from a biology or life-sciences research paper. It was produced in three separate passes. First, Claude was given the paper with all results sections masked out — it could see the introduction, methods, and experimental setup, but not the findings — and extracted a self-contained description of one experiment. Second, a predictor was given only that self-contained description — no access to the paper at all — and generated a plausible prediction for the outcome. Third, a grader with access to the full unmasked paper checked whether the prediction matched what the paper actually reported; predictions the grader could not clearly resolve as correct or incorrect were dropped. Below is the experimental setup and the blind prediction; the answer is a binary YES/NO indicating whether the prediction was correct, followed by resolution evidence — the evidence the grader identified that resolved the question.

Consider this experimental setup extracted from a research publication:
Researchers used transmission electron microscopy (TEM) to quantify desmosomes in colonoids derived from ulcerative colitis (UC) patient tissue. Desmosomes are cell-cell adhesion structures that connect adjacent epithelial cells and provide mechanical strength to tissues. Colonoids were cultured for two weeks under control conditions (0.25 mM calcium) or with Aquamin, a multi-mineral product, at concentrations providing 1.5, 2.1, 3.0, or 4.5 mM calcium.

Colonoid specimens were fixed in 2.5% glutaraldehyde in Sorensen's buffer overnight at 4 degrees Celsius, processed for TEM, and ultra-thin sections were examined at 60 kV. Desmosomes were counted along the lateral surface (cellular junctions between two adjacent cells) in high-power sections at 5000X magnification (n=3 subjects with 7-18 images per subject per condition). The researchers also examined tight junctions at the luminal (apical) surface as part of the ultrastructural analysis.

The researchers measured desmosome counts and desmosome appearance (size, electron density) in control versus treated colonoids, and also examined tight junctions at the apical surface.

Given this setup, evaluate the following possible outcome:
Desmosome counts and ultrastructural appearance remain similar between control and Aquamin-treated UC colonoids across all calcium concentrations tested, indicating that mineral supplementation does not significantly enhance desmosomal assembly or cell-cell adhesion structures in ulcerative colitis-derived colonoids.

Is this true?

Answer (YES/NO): NO